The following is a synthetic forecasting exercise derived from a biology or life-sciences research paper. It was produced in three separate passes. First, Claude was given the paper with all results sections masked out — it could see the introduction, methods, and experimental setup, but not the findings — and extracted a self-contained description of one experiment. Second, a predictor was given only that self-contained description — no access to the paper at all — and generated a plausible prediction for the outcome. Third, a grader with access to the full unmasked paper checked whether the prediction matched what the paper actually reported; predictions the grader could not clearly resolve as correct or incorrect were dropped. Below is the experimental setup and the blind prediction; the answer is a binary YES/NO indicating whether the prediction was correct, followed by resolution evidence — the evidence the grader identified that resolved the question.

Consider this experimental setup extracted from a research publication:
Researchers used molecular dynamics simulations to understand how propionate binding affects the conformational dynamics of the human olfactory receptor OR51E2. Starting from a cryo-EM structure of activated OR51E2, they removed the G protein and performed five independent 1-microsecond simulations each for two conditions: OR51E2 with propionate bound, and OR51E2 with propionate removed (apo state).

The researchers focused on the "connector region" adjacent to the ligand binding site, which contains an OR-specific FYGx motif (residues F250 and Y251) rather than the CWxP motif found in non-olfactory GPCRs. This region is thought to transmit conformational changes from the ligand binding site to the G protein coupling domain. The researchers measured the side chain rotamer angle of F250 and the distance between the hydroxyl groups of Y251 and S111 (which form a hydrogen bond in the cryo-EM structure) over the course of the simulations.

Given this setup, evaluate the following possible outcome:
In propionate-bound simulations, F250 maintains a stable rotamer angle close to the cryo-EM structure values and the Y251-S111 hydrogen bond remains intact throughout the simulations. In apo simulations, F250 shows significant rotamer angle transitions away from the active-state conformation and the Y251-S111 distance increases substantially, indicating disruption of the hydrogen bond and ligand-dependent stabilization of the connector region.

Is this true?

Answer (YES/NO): YES